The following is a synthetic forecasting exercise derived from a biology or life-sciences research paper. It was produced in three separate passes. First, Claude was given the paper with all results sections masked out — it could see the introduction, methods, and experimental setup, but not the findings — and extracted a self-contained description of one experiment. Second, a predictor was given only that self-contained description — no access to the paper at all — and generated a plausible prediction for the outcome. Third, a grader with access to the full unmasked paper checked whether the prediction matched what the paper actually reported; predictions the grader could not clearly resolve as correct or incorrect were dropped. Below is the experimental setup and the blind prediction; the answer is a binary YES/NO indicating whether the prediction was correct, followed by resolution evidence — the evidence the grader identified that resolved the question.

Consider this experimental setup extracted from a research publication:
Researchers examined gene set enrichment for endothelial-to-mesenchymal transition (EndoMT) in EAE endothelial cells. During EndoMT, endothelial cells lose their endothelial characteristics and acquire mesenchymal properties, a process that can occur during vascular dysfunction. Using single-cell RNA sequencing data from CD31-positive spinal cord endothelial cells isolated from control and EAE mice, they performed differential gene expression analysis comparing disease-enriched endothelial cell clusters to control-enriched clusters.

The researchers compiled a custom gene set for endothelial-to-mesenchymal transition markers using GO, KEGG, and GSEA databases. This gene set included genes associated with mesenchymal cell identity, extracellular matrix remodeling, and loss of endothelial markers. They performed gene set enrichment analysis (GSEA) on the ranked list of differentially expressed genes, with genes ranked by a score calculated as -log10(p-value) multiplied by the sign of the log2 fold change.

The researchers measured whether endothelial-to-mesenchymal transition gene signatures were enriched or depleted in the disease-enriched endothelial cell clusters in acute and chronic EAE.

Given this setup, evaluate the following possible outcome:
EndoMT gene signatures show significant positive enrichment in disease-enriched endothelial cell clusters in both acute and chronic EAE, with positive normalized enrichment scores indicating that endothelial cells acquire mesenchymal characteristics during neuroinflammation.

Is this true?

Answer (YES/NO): YES